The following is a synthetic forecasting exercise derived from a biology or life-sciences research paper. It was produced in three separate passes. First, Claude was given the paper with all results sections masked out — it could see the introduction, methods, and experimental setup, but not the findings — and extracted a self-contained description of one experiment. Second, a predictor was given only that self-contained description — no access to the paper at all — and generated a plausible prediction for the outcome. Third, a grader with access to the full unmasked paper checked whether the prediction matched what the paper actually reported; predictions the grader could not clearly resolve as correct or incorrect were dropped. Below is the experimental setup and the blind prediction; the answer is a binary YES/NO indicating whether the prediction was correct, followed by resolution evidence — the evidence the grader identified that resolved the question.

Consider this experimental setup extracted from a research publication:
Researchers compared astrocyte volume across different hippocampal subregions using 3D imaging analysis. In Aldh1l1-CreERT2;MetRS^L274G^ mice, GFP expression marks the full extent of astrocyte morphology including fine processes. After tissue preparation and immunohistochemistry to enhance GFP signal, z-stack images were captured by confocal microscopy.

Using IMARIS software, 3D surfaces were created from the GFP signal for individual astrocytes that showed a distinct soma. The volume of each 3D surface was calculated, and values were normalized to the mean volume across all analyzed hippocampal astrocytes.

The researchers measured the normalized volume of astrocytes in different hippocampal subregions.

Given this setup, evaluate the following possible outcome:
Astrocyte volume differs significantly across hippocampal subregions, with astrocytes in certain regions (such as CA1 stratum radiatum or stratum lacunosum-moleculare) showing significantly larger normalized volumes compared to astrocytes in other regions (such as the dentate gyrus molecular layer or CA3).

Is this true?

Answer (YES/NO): NO